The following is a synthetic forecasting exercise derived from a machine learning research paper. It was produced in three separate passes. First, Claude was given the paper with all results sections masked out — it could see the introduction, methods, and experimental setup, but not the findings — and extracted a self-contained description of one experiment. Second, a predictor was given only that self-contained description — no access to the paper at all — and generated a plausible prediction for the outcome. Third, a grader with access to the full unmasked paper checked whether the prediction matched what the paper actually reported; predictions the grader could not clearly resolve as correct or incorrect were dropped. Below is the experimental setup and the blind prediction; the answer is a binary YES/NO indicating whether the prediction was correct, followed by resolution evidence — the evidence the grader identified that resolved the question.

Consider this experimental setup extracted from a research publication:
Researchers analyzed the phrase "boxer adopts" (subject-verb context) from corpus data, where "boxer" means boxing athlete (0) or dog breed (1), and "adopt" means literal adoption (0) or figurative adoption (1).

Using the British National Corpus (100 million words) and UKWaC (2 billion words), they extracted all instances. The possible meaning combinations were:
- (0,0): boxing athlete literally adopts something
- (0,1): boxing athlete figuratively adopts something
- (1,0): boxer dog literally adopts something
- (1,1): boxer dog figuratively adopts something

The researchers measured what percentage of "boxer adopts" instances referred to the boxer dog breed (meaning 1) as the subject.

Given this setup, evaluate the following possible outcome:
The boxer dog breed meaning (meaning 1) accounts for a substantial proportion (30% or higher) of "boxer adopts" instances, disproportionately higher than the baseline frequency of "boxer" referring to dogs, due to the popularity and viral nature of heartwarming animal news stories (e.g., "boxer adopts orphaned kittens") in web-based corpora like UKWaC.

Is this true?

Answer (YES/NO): YES